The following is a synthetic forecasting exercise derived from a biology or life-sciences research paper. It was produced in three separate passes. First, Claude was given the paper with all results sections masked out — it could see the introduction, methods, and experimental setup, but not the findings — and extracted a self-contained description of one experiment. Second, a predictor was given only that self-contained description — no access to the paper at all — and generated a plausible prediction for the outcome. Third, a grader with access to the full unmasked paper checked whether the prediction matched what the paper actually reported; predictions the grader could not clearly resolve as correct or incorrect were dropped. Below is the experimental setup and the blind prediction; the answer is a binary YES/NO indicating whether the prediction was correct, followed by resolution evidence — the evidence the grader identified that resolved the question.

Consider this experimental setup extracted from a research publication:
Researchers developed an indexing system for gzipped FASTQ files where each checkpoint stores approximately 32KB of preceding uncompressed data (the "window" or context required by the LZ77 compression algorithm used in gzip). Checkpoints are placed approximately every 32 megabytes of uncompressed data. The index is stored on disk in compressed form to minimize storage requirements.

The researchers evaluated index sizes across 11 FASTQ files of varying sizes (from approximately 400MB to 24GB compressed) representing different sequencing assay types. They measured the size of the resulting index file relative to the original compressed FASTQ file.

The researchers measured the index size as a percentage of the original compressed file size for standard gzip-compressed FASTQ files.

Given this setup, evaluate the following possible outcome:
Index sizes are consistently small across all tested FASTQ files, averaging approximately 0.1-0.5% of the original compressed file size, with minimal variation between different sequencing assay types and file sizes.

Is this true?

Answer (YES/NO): YES